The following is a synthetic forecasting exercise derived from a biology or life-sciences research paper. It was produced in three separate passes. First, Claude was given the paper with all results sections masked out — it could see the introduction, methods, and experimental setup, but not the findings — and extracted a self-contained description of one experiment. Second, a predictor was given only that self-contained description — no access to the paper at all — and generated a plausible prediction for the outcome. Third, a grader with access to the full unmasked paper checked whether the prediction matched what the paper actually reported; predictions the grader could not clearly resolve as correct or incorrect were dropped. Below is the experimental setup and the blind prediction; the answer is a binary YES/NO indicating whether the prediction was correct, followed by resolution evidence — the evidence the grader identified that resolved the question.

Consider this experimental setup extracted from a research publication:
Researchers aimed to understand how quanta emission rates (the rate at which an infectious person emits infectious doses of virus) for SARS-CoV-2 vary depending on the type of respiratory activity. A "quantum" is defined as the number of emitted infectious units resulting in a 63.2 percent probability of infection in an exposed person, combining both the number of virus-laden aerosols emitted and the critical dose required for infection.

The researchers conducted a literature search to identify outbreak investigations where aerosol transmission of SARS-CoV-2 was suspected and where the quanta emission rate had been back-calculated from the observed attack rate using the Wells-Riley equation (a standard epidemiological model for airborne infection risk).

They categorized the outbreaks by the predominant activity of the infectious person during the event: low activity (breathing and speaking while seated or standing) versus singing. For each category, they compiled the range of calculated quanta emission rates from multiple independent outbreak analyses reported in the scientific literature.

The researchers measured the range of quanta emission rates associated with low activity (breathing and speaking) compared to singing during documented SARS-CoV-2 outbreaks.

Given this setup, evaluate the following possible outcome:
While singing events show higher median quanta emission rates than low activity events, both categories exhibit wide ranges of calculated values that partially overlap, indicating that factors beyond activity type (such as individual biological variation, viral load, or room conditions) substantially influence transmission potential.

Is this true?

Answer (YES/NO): NO